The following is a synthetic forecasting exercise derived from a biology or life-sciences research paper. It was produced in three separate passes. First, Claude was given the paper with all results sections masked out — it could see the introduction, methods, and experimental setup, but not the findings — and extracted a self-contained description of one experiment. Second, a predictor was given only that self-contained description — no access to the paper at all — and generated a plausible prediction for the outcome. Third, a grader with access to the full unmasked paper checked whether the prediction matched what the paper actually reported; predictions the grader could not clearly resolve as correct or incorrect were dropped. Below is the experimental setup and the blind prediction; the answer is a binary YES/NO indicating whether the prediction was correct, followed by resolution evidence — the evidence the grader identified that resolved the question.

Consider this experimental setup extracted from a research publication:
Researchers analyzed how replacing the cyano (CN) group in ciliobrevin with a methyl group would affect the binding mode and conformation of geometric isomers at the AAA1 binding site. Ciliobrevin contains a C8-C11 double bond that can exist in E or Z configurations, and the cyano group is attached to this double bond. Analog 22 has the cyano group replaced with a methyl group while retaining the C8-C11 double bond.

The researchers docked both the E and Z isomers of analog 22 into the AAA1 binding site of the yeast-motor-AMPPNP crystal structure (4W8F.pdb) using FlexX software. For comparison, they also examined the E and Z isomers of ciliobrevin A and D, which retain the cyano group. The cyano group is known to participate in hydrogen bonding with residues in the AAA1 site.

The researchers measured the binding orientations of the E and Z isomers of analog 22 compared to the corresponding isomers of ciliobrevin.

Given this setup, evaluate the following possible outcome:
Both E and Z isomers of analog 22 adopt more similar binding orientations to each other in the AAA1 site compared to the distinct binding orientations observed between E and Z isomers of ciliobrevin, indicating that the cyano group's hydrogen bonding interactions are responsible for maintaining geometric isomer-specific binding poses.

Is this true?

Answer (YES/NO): NO